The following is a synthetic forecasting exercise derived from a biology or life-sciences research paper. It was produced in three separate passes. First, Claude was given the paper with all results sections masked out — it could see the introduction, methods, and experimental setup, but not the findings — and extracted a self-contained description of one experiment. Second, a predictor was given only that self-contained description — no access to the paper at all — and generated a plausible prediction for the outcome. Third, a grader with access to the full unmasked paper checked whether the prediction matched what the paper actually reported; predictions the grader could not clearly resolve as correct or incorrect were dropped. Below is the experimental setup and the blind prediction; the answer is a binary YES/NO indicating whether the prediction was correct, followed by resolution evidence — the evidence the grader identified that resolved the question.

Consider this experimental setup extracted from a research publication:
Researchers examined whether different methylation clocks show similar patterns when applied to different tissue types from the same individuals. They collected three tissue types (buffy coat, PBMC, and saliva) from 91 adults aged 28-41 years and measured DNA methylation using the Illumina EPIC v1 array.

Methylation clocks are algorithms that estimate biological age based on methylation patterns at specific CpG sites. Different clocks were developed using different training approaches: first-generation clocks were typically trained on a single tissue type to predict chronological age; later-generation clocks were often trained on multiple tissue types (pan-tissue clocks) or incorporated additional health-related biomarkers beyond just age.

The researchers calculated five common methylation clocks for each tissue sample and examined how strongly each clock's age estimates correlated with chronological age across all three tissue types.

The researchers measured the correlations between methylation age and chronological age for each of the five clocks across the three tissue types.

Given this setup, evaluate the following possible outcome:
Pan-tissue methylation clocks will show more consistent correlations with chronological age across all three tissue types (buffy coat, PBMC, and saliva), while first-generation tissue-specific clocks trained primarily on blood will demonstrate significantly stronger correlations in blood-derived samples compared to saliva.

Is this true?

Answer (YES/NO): NO